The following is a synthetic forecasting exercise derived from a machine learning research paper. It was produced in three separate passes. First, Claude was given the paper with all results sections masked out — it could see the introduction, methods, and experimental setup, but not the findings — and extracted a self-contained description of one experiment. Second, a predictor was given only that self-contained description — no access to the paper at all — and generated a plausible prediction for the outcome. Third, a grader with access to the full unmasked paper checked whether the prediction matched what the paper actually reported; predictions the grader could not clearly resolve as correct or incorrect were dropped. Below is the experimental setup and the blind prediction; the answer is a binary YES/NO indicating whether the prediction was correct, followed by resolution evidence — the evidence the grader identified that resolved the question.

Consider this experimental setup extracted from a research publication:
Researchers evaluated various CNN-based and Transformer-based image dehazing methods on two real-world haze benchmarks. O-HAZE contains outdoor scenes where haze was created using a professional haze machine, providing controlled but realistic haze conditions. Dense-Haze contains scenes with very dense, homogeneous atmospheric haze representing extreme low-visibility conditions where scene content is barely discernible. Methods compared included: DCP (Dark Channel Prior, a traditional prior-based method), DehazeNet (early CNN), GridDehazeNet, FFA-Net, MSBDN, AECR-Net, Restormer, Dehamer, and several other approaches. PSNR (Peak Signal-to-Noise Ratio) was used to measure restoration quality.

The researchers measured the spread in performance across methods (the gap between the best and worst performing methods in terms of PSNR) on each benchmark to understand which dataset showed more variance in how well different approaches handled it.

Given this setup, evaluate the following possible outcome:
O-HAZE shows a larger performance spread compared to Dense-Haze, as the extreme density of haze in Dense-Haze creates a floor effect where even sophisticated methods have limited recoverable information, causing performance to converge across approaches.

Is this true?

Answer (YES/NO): YES